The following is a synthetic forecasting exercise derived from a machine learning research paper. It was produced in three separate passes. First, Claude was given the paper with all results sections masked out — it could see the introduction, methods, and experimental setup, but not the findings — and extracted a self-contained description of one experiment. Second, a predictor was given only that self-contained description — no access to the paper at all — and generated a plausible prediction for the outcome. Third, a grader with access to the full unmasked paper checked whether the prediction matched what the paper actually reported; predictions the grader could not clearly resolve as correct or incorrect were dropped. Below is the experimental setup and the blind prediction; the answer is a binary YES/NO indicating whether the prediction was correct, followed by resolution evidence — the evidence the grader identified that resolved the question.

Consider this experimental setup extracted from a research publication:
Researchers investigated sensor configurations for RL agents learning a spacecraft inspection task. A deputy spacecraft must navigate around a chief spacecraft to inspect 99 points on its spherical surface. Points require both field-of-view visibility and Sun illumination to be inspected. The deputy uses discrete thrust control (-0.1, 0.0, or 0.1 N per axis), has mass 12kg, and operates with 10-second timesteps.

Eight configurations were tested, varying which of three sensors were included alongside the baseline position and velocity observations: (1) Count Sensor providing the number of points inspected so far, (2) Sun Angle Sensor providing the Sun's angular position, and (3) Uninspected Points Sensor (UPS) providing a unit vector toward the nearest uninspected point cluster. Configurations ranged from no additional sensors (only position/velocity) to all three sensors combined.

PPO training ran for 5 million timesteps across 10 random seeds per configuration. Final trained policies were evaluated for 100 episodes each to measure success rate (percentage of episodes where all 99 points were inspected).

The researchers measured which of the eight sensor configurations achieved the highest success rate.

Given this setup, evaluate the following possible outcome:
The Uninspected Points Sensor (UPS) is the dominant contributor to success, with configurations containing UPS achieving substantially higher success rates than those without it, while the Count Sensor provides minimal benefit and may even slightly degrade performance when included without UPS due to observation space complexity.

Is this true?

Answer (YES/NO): NO